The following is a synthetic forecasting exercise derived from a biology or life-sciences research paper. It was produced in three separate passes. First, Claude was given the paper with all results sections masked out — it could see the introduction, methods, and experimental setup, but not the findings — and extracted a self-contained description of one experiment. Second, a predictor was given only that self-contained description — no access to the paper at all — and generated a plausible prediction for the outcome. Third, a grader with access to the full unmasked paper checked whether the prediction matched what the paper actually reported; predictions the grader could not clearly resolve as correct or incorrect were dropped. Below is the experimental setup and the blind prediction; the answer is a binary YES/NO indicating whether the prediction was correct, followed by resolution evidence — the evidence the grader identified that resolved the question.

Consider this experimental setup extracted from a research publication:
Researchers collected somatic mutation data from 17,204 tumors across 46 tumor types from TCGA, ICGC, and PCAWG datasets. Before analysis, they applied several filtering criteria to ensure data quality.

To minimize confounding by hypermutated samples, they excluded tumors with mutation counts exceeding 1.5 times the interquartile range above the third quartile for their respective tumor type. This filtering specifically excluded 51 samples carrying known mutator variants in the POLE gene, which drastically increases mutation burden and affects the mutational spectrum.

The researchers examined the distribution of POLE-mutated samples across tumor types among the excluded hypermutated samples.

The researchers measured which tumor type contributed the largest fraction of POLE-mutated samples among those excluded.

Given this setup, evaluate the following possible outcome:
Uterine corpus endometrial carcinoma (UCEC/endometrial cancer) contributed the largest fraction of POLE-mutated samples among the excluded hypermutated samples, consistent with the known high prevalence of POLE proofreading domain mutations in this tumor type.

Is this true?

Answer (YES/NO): YES